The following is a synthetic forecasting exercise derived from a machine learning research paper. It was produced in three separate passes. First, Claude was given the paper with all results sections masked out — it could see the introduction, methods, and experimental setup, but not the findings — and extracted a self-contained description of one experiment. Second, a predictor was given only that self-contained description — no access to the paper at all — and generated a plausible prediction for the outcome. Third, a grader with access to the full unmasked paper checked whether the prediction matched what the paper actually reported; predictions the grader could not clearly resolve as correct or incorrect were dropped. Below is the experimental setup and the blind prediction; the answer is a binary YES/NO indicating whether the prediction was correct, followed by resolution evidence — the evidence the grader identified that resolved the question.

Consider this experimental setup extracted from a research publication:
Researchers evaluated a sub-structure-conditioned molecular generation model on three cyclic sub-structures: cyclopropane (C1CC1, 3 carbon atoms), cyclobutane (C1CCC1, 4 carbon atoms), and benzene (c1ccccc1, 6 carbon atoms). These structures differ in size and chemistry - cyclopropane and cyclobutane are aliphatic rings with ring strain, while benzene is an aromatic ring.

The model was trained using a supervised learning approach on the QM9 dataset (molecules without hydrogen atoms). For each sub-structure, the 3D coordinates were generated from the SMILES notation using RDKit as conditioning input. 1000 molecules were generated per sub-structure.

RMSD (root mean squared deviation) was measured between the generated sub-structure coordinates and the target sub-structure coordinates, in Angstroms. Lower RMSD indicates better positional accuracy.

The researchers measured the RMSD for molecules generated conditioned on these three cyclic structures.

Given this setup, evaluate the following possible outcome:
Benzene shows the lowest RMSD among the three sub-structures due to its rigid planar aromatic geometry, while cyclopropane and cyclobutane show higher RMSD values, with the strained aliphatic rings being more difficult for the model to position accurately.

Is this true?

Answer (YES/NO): NO